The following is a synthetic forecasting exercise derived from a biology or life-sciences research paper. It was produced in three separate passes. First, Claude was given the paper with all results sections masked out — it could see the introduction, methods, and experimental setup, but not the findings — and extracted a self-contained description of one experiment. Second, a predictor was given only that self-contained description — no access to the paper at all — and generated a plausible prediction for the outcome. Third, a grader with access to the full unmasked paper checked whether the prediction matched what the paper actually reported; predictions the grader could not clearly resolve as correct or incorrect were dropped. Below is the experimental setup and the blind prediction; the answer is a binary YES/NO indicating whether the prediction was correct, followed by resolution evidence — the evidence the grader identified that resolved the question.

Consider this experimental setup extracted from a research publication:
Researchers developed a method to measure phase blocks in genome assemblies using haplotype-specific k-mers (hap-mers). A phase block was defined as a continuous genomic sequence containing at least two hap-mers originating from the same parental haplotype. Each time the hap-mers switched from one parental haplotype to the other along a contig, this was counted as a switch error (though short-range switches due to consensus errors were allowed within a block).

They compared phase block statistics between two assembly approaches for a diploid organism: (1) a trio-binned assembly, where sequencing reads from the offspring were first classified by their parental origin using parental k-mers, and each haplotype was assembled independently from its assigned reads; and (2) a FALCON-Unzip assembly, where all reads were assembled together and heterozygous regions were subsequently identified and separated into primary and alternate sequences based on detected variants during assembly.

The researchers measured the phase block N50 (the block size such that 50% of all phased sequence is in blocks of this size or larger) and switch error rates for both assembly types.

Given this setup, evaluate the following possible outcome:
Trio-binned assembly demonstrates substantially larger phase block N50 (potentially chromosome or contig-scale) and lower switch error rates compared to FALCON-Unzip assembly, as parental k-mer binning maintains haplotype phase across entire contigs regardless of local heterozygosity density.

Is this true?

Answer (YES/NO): NO